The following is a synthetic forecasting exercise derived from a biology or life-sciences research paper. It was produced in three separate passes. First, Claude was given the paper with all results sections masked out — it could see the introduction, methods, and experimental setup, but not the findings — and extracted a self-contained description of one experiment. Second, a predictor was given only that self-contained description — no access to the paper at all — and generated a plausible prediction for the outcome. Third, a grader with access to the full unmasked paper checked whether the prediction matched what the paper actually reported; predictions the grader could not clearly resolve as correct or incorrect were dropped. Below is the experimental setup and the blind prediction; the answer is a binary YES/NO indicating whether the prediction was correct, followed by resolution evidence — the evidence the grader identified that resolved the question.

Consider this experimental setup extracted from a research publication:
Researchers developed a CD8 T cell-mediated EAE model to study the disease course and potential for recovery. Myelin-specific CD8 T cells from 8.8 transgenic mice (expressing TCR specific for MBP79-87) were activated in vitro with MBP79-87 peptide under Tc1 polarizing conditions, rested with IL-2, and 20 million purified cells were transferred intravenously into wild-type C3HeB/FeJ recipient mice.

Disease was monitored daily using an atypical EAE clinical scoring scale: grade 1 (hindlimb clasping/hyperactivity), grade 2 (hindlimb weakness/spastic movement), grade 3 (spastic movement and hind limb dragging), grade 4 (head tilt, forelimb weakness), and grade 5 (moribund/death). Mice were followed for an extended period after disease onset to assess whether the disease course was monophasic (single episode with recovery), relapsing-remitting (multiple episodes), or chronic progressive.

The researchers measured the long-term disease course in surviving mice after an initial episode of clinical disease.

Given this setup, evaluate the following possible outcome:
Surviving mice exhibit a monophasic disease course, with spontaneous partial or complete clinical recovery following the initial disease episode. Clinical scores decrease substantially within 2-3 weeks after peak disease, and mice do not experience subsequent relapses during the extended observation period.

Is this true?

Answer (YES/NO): YES